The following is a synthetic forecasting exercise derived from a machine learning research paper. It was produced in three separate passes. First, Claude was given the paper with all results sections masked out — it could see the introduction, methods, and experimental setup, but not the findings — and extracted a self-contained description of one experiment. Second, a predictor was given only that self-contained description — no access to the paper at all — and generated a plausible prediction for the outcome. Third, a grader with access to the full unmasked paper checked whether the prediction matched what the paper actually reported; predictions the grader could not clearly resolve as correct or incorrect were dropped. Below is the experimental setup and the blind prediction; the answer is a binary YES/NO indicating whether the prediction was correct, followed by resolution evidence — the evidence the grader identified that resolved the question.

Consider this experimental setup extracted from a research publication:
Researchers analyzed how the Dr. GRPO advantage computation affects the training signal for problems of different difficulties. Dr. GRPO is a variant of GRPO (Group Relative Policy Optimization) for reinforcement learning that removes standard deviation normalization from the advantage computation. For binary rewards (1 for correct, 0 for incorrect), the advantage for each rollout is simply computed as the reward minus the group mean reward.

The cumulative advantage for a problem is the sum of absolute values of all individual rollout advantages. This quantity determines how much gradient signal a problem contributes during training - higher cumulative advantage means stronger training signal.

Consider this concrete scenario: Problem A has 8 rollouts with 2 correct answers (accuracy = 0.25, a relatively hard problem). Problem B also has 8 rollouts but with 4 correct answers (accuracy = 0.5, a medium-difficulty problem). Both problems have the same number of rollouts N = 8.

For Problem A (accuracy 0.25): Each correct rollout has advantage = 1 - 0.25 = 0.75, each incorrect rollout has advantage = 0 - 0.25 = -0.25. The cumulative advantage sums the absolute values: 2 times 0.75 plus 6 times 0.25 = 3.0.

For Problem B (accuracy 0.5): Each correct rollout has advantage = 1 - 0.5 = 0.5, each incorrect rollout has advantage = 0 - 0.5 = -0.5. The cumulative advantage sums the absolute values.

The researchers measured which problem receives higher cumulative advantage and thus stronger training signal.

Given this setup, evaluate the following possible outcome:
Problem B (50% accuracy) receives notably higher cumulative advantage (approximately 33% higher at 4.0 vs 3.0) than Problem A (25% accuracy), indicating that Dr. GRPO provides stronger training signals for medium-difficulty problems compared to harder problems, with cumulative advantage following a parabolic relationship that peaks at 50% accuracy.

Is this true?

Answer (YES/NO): YES